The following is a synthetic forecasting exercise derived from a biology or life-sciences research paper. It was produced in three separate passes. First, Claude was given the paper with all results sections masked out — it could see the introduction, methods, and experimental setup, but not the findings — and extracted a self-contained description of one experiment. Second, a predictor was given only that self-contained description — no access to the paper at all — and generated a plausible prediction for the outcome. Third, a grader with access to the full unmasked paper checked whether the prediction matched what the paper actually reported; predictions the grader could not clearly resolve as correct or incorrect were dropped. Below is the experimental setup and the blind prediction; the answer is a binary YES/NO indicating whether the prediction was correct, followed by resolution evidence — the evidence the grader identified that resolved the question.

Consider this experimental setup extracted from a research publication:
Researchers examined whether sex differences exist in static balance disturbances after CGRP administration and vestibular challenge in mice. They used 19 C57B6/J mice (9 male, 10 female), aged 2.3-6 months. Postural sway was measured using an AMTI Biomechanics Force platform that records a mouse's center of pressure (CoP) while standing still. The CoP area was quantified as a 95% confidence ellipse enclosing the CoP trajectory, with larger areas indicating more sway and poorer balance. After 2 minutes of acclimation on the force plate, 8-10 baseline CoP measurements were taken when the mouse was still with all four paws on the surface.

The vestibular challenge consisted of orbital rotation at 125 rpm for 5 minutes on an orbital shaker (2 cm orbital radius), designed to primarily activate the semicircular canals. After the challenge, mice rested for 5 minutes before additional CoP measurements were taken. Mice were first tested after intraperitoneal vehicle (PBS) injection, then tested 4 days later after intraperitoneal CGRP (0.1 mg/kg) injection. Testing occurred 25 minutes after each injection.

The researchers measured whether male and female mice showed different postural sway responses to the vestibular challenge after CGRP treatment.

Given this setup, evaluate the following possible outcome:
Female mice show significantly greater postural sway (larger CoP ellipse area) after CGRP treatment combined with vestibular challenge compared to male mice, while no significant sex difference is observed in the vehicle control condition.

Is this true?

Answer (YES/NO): YES